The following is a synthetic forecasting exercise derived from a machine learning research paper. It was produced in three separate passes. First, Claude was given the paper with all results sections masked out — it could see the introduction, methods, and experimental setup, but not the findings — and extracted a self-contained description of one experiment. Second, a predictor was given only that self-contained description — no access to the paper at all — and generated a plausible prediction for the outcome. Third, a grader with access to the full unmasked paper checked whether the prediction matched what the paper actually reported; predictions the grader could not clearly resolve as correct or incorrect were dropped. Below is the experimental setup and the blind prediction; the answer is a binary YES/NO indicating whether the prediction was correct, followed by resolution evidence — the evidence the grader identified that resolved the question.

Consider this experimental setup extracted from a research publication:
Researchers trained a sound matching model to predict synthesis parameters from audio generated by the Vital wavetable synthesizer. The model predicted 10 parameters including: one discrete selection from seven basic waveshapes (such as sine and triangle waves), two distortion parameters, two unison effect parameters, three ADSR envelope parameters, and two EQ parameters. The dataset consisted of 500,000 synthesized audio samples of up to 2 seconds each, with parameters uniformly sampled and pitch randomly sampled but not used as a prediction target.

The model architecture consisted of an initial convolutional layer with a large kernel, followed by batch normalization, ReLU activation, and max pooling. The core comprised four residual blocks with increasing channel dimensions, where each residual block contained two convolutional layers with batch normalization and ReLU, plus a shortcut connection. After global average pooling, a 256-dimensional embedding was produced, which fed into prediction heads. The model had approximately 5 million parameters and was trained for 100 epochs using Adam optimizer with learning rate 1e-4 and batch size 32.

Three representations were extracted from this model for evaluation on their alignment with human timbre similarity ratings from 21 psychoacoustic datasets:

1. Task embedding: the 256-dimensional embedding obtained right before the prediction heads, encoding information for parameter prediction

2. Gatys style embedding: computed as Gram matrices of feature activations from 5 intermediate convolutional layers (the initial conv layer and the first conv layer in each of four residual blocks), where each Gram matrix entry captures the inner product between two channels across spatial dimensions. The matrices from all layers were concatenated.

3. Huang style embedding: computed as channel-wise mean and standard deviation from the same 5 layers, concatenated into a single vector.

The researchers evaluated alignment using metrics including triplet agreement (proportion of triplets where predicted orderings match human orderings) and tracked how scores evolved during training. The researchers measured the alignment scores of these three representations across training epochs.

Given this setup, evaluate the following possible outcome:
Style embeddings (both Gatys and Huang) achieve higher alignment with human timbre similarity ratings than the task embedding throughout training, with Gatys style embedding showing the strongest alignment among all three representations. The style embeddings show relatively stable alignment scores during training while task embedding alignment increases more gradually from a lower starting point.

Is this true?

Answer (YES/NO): NO